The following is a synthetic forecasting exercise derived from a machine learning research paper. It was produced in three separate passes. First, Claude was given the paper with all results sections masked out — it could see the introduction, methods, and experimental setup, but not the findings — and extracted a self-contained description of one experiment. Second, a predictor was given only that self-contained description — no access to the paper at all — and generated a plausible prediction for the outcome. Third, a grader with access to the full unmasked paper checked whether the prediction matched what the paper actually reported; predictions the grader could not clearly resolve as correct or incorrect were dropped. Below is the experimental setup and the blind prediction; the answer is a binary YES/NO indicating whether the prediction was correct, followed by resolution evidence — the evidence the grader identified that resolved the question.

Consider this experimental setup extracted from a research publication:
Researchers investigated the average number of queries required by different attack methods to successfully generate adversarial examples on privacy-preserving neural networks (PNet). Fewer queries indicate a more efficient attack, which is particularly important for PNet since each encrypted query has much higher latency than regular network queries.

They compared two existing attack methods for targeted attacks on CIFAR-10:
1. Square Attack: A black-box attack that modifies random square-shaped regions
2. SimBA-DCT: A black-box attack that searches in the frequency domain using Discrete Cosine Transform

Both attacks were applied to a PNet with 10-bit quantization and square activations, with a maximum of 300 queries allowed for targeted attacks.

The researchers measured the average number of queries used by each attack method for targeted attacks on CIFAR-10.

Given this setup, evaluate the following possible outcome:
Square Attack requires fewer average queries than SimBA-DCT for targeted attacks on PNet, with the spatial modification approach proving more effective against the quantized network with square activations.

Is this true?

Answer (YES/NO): NO